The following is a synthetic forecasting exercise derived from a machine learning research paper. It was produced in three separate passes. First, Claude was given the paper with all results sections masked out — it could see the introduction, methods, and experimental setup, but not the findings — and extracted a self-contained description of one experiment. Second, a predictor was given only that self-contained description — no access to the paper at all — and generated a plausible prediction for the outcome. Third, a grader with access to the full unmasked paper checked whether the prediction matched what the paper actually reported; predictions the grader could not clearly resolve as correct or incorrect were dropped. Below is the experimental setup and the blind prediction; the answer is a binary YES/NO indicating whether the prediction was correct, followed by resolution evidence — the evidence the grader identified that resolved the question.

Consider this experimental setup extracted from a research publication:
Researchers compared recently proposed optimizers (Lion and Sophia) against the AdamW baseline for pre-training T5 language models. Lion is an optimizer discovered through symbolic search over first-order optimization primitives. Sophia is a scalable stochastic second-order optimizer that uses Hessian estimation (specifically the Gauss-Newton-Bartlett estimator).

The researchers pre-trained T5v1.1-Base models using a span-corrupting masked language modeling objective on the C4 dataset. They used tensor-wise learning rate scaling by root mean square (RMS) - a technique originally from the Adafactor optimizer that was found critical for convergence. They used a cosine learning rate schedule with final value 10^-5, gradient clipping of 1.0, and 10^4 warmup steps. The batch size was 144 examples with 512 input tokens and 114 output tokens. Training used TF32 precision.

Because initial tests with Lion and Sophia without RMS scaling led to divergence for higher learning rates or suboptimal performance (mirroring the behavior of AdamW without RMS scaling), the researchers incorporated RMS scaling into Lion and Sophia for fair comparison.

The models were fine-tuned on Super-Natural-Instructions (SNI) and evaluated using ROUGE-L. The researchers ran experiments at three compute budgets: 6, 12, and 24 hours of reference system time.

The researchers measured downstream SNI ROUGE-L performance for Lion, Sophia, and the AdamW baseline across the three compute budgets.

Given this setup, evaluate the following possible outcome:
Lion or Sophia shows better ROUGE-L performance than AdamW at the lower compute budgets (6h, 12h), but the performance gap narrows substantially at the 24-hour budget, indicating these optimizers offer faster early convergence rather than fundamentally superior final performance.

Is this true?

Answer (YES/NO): NO